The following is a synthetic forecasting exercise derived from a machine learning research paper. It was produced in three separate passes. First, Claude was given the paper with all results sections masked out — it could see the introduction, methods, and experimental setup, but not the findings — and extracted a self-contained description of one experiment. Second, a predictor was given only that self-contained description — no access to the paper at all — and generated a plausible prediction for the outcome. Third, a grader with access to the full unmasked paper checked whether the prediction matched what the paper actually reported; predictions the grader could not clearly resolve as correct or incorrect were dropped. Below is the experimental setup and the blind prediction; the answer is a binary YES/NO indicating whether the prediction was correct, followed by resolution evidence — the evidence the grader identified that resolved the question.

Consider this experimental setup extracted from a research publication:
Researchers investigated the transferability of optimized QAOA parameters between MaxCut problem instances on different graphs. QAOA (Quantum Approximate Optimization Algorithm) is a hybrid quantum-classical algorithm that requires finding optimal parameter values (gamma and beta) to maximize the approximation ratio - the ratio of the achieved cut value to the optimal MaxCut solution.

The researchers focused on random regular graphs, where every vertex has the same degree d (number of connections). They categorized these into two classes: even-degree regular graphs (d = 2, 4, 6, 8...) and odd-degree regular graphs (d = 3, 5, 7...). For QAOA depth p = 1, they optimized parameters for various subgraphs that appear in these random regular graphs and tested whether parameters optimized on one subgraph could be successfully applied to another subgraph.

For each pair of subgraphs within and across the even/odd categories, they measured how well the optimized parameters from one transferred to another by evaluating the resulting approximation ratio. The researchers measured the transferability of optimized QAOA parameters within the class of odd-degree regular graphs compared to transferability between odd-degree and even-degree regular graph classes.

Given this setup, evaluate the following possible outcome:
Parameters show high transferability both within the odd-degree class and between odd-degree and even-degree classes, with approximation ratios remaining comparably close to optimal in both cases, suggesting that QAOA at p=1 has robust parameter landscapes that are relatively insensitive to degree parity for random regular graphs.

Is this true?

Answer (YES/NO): NO